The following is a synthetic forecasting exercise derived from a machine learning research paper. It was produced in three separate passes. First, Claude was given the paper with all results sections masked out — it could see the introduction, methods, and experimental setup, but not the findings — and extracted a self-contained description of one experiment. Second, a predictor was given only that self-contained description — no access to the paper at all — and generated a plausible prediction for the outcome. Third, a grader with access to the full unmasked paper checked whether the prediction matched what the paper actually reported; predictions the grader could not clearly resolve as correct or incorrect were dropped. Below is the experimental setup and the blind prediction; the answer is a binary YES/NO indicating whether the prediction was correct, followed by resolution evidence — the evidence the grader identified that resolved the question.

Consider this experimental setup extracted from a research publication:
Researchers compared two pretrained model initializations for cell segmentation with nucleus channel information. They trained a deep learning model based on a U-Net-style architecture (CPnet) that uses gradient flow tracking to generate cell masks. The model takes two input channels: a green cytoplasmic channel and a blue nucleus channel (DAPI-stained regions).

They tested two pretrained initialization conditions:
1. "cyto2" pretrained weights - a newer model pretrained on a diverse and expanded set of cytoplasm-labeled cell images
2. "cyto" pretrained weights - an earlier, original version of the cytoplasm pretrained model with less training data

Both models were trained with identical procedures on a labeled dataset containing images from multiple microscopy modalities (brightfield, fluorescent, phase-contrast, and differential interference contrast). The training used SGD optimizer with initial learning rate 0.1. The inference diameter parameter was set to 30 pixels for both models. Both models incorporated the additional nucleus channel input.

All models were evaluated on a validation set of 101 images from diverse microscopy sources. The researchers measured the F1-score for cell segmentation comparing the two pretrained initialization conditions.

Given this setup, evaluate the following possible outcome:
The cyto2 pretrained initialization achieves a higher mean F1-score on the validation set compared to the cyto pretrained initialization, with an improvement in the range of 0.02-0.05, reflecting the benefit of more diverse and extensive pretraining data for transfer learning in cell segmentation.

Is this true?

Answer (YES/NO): NO